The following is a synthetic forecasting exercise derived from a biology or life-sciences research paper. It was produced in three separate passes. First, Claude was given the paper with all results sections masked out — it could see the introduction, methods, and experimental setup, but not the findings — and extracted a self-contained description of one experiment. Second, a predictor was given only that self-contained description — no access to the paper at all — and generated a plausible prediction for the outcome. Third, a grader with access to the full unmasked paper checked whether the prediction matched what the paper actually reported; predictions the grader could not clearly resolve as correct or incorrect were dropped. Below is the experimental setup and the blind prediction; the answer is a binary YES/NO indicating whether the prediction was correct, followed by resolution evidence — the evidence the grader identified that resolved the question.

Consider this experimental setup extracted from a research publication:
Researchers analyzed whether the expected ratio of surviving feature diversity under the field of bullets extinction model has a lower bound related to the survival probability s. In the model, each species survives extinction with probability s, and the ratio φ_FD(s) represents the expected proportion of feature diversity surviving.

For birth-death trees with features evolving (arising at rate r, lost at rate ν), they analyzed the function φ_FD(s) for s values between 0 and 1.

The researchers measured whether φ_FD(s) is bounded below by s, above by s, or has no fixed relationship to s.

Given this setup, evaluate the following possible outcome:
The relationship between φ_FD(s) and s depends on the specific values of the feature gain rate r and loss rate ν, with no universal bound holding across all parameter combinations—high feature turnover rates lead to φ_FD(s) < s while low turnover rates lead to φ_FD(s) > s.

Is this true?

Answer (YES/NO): NO